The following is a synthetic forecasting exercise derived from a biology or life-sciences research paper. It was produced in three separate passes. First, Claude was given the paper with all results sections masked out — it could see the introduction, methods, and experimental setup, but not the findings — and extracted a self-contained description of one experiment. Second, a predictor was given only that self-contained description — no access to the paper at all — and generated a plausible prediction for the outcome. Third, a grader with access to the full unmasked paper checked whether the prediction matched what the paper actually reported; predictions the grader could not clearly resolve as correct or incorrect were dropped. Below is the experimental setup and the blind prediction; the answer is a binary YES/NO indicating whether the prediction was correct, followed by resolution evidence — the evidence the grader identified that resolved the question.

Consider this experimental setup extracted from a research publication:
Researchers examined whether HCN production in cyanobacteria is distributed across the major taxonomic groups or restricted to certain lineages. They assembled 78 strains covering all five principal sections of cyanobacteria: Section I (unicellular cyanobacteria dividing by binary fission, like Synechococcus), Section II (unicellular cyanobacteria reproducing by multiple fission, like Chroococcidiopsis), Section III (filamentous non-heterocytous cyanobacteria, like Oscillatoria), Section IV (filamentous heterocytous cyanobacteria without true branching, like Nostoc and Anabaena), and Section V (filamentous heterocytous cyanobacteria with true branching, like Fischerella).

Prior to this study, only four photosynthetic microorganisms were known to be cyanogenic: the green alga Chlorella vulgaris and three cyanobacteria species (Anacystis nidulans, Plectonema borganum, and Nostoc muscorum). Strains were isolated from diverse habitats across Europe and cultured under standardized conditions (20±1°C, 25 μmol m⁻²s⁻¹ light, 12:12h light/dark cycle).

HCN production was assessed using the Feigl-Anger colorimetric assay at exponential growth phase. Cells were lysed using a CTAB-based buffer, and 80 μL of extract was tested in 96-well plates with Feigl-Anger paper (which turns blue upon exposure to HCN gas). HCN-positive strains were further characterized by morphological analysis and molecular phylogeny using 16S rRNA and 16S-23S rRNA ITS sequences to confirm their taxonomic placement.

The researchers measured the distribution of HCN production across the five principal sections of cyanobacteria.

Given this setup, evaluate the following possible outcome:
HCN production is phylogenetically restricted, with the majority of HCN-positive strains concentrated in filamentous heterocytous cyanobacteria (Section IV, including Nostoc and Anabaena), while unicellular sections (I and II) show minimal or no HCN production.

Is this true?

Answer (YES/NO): NO